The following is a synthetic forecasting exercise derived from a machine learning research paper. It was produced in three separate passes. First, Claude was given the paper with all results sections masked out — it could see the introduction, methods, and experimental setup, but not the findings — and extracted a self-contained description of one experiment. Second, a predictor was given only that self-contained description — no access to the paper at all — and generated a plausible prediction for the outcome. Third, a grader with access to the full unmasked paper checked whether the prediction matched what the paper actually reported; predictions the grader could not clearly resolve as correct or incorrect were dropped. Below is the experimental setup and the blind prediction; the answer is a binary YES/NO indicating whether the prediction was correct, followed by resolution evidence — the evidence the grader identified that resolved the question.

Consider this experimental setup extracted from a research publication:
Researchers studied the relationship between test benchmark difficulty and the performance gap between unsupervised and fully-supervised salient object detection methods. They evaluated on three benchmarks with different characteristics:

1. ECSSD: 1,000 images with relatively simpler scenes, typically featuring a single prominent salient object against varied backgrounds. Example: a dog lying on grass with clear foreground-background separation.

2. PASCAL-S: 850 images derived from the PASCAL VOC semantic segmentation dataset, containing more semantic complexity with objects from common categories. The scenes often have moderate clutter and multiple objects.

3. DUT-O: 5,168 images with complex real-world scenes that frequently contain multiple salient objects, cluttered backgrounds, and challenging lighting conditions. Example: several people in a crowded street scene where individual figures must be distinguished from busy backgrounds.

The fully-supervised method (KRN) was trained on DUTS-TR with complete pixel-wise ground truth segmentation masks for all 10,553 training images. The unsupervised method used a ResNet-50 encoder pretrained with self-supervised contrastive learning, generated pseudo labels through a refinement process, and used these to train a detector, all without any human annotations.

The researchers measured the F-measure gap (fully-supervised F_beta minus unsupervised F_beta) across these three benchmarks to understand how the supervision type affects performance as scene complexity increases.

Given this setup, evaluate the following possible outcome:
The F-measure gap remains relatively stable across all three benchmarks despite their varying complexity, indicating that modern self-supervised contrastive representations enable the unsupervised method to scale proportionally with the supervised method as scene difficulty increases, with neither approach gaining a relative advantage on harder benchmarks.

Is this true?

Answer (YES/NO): NO